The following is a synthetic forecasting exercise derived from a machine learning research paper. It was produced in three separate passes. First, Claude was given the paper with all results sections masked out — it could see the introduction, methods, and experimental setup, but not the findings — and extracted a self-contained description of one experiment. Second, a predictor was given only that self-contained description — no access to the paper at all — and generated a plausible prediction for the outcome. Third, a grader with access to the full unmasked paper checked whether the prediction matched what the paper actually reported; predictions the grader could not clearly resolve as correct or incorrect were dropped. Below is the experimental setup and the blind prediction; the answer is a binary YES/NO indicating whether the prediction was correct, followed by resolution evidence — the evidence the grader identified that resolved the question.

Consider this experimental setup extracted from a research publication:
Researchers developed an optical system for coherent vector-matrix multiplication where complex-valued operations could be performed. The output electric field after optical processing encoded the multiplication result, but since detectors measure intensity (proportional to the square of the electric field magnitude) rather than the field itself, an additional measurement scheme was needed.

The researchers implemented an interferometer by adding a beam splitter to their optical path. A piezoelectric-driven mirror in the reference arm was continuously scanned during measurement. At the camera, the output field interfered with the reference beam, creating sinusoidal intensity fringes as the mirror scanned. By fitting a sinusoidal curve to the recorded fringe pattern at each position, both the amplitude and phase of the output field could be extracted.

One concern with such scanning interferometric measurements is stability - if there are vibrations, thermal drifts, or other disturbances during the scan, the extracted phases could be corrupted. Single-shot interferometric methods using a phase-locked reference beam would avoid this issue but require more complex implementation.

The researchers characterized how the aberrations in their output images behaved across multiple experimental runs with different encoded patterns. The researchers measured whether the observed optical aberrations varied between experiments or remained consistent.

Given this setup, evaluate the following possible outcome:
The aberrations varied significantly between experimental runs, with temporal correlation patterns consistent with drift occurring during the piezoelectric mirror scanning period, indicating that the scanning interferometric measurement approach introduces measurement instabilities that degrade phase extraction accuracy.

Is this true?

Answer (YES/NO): NO